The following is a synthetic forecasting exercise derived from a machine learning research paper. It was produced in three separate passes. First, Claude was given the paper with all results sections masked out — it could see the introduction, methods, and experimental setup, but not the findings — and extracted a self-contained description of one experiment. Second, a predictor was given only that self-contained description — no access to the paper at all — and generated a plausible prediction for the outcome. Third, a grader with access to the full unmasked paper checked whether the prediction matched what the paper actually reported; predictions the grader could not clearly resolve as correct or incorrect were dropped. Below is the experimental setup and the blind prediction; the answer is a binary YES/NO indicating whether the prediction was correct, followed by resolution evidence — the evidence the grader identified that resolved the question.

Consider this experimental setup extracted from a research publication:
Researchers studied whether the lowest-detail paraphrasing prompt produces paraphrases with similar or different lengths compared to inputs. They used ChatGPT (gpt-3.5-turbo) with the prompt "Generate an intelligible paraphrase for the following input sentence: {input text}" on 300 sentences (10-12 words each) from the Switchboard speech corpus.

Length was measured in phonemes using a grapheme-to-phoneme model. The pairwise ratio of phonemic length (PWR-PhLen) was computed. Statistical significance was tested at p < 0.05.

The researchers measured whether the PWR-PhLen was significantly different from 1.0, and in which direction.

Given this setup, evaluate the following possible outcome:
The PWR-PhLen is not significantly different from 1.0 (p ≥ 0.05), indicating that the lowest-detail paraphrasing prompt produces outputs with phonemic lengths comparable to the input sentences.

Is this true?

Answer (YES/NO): NO